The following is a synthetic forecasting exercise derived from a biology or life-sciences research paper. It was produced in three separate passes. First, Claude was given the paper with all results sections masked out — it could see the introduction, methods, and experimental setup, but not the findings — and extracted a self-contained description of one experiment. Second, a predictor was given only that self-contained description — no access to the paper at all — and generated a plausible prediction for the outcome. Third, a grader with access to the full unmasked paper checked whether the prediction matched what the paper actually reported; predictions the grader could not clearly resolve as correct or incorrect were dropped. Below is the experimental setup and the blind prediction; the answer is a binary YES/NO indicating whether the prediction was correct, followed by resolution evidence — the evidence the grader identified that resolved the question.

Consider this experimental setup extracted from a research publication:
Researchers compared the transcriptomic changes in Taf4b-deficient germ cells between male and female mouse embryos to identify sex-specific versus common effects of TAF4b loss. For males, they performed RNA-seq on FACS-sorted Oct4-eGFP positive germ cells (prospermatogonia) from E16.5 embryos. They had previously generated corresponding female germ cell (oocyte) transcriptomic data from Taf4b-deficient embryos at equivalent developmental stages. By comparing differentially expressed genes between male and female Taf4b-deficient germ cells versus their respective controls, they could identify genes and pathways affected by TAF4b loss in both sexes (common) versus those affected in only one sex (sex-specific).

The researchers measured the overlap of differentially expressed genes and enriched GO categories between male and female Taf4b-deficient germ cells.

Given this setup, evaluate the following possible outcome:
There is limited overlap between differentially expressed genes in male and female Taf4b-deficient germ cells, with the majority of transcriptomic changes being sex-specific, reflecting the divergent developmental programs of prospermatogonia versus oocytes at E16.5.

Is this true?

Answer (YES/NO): YES